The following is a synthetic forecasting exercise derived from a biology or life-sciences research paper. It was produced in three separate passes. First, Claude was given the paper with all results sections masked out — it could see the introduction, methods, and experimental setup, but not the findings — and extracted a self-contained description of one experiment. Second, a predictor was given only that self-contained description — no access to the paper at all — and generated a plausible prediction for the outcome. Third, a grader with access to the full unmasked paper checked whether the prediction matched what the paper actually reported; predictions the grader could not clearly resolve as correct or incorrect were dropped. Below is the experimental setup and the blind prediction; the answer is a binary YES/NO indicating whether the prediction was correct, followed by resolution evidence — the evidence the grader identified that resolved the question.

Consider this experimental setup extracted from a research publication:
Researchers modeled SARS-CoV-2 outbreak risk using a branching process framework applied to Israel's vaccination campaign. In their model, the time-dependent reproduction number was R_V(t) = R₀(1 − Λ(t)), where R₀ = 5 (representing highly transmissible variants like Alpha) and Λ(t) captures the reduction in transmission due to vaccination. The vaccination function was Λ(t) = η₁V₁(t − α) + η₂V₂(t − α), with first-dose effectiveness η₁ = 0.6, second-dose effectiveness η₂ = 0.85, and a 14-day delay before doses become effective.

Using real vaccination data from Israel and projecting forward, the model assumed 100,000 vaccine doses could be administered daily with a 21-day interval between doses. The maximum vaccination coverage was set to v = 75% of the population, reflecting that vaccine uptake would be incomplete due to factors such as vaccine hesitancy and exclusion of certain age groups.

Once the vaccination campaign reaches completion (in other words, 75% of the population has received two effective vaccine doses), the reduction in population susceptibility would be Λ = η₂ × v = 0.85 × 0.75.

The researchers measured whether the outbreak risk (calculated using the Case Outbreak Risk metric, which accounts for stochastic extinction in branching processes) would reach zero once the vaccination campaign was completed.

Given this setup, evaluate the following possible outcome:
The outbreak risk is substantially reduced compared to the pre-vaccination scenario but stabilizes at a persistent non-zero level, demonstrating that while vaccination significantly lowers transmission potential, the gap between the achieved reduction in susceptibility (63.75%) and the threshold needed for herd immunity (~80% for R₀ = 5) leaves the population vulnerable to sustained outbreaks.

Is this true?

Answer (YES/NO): YES